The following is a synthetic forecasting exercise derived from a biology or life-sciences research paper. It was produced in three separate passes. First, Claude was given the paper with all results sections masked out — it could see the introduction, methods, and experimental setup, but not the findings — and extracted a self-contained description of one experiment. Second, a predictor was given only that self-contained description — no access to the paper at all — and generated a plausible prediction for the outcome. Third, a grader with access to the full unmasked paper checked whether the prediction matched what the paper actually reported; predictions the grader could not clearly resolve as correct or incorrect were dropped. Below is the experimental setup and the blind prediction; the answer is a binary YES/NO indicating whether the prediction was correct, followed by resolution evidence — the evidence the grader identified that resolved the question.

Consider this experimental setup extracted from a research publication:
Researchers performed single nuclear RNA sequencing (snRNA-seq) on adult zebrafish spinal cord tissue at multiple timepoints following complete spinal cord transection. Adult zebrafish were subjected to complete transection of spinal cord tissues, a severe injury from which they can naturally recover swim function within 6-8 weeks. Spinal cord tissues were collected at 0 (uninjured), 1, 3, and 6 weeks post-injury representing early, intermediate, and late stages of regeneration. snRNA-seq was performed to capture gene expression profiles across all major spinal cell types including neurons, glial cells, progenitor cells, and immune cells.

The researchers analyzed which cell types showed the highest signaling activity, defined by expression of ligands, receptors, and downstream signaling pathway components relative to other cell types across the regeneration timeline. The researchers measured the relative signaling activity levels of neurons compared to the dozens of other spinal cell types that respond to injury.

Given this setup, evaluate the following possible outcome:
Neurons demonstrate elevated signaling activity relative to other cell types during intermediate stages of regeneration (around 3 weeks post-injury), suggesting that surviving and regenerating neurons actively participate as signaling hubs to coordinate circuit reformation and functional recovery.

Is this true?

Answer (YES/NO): NO